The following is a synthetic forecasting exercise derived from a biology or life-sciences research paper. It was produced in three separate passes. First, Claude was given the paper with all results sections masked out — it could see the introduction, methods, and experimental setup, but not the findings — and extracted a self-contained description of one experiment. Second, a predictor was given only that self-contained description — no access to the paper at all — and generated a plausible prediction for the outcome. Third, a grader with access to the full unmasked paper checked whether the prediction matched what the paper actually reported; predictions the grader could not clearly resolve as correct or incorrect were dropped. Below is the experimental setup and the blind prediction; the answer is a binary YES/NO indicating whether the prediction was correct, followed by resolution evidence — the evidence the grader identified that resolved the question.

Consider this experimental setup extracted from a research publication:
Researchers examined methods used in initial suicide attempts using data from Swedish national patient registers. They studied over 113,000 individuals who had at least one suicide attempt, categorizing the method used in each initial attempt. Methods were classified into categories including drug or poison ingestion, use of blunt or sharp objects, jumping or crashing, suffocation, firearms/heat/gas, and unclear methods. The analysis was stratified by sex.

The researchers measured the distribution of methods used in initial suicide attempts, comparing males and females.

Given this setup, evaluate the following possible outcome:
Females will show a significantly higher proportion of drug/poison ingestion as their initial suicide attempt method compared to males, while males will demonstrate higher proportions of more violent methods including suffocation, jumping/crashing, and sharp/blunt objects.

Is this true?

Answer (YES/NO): YES